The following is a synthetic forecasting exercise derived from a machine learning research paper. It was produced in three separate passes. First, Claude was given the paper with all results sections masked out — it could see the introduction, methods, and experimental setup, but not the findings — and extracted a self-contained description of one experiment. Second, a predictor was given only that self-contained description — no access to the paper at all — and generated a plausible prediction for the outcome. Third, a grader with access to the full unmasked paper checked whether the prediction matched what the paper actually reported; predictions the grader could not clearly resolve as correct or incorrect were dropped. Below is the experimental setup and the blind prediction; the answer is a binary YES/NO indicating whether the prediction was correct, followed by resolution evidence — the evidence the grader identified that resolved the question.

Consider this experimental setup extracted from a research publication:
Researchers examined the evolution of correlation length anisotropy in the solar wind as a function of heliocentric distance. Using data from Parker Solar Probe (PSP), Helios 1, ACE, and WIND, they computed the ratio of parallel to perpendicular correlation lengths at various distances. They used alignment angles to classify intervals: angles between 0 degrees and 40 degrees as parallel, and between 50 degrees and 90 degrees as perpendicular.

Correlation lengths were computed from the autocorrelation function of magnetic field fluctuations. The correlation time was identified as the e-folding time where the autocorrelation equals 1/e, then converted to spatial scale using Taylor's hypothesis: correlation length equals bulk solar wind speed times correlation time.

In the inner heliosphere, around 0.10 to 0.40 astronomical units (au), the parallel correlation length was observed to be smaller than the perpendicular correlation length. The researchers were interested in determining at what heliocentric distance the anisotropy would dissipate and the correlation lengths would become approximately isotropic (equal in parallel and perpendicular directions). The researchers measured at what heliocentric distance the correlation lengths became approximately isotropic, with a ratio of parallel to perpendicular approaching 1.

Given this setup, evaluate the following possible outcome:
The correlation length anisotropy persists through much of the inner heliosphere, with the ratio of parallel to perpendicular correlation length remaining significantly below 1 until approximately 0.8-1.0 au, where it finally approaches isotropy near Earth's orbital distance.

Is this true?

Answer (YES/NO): NO